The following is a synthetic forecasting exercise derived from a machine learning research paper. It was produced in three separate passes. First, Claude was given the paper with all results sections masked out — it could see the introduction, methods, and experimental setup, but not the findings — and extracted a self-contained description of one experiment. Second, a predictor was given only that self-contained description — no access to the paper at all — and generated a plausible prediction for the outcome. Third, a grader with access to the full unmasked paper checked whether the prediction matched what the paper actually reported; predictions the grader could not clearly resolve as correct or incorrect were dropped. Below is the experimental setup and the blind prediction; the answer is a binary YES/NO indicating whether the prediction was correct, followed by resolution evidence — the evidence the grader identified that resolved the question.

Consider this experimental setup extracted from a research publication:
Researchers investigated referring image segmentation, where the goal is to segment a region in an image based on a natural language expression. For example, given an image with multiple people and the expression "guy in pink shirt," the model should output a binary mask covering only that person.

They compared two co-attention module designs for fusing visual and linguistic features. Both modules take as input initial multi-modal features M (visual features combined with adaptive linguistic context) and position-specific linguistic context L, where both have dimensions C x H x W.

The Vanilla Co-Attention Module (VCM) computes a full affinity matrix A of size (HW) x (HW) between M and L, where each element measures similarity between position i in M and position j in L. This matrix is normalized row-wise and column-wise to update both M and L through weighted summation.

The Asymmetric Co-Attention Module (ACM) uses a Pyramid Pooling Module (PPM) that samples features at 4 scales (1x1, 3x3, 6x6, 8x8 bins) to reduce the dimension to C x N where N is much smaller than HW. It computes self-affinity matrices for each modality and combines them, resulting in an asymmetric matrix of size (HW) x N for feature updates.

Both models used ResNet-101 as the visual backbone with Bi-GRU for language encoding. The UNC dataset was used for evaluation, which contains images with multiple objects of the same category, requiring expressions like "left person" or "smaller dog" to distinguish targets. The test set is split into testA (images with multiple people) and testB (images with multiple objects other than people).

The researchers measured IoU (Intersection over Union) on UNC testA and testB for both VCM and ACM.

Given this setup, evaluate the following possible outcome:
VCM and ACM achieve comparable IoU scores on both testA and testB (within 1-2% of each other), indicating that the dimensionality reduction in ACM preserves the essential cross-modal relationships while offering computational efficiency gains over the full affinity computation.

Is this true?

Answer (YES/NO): YES